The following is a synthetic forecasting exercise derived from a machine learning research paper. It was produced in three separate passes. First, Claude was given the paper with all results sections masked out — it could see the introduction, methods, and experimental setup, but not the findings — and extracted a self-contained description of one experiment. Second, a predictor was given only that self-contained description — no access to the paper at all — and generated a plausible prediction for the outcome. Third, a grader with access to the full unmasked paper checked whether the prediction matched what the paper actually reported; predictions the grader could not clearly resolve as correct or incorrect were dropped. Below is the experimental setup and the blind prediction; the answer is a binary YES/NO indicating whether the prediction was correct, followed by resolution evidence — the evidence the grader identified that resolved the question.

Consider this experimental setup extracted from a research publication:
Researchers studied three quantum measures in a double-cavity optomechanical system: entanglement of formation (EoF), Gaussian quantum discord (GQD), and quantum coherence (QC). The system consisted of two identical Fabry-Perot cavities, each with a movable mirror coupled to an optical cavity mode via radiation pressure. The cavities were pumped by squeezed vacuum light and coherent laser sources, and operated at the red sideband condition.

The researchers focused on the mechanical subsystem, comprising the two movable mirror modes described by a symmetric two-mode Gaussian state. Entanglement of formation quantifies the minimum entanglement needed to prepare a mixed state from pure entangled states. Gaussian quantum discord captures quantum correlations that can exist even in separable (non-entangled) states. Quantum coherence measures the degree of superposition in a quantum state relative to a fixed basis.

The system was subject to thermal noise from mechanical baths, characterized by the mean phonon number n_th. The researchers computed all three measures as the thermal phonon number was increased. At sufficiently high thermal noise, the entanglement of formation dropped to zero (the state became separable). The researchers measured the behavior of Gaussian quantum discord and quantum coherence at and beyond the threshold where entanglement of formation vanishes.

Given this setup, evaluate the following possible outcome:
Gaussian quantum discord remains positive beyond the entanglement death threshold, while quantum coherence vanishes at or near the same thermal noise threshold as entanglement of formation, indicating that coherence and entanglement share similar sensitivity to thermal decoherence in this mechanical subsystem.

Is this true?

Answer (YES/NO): NO